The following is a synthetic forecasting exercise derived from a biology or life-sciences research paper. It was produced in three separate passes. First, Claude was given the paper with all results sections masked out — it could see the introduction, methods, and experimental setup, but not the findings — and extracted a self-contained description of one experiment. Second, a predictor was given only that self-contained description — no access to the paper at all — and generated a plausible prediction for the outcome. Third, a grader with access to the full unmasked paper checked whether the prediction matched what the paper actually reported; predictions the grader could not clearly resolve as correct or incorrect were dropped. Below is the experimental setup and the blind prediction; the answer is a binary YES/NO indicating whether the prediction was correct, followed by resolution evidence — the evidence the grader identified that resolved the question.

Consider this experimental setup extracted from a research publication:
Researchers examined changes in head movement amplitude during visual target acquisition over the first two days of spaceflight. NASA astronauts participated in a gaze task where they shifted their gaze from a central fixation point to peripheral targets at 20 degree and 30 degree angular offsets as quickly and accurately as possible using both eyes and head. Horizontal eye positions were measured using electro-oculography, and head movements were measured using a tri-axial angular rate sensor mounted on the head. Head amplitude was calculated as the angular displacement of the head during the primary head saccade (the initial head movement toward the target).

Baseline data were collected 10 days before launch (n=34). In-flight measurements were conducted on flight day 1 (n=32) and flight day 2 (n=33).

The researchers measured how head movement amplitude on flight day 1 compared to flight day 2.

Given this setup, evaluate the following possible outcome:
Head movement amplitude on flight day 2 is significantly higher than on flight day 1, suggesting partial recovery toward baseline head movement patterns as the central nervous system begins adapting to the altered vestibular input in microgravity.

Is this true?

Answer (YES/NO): NO